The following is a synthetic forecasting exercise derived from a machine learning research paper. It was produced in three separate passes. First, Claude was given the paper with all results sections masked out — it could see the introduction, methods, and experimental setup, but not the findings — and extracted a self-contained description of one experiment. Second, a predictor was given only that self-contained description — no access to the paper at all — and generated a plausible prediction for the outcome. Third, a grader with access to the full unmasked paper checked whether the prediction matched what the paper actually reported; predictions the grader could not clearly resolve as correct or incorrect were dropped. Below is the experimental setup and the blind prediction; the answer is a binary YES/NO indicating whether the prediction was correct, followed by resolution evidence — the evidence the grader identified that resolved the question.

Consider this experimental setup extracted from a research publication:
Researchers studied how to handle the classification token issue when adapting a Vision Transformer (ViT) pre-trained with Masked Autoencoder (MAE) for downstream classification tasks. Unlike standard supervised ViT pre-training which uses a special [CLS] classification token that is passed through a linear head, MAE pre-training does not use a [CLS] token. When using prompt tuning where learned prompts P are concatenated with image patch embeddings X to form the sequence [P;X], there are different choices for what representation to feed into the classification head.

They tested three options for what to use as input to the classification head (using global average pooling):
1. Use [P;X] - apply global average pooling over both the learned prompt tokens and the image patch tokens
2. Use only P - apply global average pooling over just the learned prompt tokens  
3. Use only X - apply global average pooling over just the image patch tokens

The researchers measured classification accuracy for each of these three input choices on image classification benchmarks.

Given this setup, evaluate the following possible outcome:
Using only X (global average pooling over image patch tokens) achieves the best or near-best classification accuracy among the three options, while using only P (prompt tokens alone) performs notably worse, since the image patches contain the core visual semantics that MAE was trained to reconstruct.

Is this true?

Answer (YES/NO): NO